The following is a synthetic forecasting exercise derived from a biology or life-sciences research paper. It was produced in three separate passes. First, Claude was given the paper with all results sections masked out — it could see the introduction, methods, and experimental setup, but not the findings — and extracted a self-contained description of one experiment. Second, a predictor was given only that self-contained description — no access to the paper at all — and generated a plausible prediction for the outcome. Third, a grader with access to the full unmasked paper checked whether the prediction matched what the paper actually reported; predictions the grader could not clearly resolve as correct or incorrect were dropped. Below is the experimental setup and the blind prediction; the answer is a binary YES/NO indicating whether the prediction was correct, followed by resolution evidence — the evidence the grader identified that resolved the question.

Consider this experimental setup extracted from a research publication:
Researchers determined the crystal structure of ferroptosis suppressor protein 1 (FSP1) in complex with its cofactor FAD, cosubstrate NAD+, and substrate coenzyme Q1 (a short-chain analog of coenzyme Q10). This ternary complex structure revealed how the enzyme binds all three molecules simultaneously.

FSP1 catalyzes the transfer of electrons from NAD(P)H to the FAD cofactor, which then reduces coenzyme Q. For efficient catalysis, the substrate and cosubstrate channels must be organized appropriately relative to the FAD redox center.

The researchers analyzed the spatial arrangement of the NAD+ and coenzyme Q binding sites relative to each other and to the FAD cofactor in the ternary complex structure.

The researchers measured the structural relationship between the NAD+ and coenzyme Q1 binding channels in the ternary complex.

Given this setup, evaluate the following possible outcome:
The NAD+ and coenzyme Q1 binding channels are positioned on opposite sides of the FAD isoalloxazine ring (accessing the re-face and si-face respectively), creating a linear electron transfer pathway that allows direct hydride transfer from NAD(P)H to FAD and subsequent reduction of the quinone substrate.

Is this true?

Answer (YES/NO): NO